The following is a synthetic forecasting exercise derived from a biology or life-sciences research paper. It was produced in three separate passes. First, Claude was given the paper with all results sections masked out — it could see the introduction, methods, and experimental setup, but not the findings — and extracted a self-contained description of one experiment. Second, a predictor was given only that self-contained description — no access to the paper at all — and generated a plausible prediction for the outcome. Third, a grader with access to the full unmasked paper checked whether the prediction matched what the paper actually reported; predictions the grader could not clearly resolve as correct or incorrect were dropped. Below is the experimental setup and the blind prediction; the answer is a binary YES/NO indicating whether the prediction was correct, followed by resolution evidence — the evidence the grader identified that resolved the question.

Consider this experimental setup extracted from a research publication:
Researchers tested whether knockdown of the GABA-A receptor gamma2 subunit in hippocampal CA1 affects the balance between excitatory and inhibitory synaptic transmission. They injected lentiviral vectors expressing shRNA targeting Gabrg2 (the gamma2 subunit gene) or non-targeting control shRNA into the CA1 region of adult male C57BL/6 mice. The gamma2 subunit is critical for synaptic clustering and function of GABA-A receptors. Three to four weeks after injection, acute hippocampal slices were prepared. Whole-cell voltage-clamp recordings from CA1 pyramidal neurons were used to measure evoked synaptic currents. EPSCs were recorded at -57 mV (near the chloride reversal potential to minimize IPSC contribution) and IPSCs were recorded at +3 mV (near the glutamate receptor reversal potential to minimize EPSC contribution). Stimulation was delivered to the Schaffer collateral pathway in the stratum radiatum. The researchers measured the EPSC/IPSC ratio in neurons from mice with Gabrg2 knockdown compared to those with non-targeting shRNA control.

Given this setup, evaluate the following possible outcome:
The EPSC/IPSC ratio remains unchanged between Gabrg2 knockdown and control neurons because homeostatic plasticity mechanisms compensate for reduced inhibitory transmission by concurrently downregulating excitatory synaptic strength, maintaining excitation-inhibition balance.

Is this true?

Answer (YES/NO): NO